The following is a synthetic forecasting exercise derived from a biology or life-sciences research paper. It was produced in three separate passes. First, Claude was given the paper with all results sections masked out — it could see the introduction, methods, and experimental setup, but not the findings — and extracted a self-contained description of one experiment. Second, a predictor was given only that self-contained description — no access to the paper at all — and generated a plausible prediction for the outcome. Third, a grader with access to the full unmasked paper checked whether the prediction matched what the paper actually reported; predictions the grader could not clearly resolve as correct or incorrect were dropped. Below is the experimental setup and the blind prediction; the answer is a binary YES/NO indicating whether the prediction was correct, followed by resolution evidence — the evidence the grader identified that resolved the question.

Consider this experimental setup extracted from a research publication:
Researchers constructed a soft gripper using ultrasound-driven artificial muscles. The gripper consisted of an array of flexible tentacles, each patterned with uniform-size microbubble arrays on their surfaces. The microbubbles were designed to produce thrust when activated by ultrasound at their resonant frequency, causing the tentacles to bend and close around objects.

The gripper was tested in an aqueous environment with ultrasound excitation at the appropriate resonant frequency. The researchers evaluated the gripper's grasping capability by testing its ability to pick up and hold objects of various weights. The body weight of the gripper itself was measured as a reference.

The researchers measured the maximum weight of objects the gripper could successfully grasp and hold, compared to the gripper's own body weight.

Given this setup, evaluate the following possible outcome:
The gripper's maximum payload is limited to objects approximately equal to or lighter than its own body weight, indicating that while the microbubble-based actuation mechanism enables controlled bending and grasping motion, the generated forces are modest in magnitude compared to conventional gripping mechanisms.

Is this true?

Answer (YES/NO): NO